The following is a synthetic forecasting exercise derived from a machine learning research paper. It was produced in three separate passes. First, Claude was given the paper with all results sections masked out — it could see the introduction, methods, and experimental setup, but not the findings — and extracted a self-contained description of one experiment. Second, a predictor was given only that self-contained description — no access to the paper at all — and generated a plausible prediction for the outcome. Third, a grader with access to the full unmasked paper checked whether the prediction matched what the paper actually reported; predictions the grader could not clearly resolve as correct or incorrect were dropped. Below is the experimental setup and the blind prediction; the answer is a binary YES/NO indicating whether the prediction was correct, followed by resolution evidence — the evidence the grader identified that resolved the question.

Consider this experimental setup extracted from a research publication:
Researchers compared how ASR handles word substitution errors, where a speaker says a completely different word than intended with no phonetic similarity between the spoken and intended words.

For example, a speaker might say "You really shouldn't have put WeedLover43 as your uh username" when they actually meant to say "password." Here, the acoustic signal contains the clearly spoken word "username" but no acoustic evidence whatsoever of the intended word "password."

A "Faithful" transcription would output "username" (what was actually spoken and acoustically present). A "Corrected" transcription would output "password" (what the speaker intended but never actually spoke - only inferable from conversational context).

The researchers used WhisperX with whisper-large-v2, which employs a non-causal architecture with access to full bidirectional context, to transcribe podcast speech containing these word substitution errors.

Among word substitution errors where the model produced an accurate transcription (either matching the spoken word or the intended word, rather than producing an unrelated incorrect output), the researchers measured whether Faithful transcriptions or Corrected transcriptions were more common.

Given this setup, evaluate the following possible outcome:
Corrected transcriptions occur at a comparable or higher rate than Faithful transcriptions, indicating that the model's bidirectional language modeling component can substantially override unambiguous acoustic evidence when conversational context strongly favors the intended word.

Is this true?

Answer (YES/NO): YES